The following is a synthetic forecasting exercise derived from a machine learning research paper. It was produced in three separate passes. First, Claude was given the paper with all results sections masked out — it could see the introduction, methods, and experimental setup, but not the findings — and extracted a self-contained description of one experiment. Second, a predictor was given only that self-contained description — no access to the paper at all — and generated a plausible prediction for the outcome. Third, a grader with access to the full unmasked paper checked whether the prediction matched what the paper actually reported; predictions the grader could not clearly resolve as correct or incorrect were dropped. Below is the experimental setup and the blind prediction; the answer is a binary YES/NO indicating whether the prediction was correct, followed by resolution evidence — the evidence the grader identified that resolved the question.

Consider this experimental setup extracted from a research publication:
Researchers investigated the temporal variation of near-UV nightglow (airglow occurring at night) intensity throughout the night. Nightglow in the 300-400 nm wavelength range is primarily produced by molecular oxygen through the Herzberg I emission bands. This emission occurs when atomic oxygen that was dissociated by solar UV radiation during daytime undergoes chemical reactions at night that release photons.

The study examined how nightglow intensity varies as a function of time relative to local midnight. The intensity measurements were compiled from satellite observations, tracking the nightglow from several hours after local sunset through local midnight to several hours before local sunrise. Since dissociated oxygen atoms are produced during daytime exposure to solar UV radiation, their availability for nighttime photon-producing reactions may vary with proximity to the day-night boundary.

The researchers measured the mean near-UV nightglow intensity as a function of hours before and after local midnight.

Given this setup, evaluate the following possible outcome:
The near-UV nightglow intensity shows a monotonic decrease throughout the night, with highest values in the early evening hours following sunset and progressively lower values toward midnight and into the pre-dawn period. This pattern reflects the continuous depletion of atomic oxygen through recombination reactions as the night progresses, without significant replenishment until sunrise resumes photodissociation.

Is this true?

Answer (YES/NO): NO